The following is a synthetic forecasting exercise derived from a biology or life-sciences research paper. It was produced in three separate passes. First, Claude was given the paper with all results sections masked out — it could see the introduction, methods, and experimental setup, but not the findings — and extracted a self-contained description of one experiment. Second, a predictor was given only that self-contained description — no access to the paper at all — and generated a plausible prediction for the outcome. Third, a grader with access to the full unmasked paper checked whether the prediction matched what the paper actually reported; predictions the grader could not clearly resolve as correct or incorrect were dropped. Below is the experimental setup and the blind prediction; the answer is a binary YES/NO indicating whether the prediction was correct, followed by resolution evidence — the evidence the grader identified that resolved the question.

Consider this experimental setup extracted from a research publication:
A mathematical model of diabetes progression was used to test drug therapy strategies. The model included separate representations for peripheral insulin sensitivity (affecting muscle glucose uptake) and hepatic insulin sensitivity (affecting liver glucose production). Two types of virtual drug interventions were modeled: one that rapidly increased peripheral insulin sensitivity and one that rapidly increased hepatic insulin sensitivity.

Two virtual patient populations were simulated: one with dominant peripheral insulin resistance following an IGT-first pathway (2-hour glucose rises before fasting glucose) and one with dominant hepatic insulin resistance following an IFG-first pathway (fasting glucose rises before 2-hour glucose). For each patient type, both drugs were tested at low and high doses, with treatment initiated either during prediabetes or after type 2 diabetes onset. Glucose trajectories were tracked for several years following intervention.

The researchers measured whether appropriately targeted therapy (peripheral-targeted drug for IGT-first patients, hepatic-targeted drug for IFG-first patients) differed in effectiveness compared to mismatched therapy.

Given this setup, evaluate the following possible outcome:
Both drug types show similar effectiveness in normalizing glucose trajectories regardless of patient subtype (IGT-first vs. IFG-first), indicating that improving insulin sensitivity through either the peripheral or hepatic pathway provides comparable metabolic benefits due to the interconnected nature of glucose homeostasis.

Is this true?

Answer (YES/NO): NO